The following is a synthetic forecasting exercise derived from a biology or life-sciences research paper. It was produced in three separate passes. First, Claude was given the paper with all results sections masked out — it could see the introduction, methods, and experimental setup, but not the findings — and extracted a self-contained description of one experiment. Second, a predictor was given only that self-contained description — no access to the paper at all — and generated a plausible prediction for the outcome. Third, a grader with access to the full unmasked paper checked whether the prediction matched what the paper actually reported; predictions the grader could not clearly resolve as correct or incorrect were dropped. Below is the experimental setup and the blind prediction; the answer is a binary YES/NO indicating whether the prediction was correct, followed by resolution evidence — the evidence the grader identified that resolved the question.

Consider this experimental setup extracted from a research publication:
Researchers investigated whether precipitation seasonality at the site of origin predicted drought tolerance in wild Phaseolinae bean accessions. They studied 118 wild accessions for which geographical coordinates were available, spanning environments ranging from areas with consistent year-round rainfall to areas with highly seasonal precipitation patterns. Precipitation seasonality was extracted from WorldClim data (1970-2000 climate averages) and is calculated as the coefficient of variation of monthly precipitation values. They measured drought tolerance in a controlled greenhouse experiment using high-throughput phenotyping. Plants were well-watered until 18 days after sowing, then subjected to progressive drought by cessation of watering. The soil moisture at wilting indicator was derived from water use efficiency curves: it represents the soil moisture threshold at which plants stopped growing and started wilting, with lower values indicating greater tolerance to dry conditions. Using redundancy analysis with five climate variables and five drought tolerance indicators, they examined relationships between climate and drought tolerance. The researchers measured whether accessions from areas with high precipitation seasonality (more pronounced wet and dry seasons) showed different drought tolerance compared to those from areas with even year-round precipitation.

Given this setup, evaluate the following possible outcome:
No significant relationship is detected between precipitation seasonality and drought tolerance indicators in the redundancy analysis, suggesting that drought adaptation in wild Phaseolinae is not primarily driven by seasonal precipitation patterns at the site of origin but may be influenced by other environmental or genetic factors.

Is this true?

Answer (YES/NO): YES